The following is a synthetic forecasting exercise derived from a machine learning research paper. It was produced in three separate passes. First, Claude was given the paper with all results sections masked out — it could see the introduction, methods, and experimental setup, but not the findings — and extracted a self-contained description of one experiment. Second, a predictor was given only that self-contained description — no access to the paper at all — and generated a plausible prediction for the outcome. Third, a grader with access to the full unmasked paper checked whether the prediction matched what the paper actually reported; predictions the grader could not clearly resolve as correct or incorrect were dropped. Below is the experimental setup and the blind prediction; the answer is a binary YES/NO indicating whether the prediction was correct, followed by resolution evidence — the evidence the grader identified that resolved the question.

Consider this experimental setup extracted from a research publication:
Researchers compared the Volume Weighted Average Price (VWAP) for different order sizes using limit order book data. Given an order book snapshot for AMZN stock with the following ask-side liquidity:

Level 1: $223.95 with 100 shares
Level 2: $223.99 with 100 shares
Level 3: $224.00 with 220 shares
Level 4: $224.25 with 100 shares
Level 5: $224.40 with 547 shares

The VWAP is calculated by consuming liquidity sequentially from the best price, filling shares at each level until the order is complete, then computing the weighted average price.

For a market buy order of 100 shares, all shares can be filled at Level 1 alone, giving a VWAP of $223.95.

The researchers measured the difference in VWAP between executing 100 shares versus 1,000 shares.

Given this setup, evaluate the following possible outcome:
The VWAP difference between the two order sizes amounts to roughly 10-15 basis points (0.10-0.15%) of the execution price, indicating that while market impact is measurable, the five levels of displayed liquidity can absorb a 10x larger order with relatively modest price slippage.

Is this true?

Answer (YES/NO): YES